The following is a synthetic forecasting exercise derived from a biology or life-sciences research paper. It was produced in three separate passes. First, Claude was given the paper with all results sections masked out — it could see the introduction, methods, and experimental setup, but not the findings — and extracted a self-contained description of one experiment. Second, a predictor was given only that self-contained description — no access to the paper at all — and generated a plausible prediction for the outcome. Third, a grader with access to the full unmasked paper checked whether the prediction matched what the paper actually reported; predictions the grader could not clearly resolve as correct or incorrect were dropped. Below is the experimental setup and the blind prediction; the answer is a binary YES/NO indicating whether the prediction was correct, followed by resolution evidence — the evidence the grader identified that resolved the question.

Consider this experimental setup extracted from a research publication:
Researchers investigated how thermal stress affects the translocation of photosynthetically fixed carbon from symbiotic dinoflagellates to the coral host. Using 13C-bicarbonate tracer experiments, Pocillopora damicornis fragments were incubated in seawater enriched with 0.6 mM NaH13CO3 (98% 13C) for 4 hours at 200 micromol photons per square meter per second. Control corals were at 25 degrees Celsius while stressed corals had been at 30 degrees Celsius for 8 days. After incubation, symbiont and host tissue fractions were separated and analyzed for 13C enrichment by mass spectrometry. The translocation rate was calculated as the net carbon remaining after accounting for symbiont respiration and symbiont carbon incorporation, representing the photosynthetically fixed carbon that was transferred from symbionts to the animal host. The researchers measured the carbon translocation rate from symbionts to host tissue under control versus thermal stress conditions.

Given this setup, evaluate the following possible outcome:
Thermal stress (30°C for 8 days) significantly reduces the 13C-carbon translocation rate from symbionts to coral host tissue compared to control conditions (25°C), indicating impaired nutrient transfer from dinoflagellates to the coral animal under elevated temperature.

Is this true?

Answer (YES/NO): NO